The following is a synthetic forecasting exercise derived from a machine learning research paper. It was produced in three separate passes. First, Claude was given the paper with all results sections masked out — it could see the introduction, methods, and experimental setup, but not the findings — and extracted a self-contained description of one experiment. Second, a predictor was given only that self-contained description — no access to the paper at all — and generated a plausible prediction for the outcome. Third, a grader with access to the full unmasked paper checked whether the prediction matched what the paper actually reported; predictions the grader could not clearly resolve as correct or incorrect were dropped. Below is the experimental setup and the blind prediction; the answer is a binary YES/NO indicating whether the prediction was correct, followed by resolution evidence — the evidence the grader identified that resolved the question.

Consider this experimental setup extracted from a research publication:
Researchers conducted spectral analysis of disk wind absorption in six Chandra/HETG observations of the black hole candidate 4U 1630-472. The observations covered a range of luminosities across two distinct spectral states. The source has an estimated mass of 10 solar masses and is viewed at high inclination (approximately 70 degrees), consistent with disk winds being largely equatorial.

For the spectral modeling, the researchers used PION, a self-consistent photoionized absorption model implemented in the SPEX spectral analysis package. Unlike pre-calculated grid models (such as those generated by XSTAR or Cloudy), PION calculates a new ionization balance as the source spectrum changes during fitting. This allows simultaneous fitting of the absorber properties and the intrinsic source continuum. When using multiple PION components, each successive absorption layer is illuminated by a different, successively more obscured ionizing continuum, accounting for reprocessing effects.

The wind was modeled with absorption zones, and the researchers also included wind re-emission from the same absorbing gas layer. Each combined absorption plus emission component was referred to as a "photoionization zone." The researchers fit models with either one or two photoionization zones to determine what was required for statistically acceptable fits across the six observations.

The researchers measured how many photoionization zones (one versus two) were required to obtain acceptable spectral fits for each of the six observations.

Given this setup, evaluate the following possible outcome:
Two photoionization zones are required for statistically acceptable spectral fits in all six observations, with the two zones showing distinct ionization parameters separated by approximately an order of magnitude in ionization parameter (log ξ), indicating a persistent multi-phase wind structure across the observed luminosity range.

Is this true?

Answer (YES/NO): NO